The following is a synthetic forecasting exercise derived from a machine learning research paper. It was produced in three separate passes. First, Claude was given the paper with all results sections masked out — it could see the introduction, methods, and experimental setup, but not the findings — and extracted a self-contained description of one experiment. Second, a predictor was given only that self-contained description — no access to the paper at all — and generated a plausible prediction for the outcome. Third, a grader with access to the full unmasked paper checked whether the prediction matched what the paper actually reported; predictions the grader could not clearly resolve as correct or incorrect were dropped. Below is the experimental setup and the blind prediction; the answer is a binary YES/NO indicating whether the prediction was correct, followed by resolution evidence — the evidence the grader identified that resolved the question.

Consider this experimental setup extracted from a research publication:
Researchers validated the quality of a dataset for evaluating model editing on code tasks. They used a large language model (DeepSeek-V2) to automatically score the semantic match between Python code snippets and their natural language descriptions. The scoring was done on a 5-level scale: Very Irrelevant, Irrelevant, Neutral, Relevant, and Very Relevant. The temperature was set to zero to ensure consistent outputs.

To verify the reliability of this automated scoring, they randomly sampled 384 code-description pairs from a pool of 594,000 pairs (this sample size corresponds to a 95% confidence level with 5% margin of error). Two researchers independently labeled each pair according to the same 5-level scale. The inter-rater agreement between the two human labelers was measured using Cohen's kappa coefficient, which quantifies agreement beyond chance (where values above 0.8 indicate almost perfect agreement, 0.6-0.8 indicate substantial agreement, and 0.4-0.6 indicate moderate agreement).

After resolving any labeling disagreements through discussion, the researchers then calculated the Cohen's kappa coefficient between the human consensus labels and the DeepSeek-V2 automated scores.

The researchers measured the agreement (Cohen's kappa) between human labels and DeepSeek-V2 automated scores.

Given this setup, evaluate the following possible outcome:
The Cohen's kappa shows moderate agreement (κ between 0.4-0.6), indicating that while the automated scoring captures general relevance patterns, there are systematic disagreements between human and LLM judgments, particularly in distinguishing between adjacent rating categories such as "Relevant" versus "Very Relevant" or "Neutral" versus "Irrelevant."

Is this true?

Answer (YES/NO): NO